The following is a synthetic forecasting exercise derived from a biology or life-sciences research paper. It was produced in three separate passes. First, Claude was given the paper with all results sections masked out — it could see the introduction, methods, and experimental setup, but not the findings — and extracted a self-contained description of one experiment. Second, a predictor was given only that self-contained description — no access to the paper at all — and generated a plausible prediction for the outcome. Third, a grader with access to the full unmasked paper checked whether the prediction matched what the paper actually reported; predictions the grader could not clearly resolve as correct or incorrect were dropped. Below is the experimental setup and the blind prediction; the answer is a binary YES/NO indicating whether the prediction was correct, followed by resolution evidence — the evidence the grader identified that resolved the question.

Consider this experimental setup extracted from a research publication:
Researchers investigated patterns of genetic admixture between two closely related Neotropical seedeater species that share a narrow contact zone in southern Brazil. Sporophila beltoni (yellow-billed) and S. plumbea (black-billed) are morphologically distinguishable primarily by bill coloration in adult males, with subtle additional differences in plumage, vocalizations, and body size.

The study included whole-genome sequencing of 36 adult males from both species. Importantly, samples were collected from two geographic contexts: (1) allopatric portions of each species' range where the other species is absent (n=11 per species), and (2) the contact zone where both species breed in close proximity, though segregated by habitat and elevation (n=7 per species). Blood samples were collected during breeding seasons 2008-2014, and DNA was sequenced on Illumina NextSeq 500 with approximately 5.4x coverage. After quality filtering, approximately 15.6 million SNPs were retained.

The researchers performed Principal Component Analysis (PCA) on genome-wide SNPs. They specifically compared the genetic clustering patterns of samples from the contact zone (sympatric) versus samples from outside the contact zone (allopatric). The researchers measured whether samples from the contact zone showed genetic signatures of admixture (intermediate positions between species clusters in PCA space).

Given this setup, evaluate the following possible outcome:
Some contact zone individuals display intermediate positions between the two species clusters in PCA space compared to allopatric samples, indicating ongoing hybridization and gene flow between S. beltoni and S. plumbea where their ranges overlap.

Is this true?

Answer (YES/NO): YES